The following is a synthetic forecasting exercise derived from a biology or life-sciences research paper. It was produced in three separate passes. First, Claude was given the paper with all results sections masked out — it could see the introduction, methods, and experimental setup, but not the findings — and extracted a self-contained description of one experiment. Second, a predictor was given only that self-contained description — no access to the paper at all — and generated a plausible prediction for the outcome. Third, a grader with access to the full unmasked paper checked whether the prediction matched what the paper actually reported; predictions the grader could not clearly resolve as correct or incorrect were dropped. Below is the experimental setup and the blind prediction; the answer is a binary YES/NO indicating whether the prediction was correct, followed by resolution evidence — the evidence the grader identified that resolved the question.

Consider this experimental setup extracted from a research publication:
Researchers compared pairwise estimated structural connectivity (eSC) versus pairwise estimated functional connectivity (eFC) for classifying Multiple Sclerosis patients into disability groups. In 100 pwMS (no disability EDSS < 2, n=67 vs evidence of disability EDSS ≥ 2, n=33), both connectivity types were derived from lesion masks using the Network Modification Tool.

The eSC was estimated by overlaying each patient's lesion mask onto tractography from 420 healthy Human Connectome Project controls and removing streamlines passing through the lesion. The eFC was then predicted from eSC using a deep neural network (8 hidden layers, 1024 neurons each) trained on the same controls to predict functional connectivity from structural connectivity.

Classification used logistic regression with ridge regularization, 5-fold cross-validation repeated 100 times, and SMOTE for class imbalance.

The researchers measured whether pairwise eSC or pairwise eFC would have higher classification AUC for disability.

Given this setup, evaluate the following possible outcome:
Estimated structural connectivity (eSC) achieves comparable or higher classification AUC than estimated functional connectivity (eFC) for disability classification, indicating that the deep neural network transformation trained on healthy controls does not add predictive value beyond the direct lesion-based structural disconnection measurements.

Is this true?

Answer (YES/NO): NO